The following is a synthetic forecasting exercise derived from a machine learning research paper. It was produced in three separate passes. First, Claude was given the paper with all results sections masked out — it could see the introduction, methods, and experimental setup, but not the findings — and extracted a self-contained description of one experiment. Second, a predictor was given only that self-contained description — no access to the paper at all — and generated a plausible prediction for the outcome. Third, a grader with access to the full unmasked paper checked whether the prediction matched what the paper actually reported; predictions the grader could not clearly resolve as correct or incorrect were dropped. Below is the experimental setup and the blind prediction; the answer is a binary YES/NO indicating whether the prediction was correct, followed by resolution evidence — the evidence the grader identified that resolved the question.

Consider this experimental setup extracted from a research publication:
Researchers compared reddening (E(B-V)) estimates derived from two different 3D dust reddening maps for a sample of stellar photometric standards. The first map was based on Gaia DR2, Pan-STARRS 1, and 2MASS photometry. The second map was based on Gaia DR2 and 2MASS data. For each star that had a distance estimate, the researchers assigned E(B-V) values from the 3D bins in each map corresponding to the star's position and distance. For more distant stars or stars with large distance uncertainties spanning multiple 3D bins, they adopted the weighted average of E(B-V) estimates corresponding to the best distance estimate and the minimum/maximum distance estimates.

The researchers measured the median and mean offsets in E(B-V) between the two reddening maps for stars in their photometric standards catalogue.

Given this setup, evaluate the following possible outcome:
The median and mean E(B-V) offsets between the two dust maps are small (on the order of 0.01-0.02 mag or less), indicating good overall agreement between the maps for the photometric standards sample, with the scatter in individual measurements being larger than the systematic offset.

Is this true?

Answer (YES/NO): YES